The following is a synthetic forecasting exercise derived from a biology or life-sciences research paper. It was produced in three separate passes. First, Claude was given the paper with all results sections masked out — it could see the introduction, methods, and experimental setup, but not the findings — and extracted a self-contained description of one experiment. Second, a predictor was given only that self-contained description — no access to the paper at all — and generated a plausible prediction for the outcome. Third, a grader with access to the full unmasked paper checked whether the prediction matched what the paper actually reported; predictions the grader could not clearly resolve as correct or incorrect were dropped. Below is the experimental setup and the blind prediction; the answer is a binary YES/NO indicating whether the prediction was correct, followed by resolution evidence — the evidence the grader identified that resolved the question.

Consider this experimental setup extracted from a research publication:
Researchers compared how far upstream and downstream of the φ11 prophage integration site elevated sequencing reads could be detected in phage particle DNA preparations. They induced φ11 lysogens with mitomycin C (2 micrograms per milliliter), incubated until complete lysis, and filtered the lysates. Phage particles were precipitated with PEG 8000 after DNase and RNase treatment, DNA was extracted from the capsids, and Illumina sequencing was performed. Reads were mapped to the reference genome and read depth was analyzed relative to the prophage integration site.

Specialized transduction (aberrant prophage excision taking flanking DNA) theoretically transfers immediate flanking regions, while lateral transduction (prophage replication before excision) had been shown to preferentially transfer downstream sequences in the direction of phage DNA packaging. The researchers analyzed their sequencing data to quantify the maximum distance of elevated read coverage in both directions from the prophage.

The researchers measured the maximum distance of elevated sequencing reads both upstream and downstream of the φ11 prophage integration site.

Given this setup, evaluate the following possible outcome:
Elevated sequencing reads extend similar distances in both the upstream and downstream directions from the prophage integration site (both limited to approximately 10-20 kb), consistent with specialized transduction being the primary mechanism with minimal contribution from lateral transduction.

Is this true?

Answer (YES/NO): NO